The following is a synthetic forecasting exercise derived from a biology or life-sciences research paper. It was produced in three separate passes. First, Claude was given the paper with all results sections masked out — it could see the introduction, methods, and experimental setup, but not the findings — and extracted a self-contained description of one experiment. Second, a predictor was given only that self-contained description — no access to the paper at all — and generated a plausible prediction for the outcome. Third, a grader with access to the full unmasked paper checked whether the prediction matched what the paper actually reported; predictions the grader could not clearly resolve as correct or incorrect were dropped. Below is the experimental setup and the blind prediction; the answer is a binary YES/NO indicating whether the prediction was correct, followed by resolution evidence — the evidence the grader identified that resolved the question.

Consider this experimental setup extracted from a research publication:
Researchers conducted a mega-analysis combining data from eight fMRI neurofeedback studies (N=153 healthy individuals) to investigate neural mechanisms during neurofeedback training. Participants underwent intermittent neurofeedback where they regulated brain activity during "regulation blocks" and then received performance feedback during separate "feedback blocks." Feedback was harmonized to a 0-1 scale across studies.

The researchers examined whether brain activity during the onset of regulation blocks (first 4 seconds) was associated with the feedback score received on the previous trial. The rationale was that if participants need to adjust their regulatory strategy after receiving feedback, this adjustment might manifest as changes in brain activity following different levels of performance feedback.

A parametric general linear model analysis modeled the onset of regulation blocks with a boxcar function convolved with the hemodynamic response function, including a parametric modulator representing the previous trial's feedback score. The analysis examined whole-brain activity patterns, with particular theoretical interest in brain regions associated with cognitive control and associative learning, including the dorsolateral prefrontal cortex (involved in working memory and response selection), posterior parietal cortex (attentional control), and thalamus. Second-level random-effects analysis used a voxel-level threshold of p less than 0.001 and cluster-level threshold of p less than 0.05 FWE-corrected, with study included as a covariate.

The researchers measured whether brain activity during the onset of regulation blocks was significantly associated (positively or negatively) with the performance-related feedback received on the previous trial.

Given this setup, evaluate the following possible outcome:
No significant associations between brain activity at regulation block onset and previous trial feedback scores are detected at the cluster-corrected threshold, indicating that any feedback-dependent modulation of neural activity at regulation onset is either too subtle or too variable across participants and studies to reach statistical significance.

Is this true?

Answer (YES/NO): YES